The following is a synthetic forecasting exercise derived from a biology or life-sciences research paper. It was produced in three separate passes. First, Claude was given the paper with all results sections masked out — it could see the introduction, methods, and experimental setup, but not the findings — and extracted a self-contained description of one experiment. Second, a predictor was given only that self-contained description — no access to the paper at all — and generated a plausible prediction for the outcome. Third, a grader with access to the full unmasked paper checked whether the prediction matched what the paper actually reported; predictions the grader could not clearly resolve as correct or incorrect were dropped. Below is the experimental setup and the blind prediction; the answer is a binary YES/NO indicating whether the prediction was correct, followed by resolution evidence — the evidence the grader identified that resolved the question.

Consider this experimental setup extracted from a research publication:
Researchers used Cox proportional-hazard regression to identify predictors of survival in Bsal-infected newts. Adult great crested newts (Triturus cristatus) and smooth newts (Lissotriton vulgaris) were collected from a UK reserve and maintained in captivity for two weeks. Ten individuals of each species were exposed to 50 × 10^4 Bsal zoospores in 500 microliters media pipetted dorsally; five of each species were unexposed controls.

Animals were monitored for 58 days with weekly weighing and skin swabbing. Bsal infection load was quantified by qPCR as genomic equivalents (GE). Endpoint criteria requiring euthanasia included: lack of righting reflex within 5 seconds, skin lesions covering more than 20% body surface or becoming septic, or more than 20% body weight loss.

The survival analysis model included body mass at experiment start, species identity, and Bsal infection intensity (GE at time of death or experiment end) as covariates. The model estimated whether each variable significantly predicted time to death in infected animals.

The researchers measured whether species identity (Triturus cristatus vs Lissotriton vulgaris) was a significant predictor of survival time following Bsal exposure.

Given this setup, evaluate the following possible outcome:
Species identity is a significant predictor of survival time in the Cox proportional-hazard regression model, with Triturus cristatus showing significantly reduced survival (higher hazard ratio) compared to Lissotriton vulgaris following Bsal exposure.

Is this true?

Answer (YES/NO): NO